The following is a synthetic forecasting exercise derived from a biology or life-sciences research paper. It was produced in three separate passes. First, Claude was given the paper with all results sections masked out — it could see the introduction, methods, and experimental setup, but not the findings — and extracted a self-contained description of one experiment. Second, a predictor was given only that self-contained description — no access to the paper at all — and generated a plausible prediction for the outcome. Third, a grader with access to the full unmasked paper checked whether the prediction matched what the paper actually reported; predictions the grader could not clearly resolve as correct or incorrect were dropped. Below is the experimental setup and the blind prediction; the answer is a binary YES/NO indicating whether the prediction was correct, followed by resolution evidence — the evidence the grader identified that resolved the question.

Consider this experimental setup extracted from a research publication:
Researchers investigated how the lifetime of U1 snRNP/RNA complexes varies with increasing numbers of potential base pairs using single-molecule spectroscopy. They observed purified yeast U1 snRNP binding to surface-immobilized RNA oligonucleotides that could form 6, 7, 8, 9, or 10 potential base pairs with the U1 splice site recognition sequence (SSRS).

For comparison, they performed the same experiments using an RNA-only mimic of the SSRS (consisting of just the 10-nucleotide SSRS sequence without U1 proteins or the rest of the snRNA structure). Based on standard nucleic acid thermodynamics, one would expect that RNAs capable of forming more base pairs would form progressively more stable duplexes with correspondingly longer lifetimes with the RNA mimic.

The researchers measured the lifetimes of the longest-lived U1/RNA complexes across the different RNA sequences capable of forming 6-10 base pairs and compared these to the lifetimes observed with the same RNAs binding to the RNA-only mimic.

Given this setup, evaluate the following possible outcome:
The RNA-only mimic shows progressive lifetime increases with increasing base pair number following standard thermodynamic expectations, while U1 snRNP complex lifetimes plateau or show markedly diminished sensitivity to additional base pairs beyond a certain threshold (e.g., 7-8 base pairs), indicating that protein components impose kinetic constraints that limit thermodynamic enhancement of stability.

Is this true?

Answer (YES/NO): YES